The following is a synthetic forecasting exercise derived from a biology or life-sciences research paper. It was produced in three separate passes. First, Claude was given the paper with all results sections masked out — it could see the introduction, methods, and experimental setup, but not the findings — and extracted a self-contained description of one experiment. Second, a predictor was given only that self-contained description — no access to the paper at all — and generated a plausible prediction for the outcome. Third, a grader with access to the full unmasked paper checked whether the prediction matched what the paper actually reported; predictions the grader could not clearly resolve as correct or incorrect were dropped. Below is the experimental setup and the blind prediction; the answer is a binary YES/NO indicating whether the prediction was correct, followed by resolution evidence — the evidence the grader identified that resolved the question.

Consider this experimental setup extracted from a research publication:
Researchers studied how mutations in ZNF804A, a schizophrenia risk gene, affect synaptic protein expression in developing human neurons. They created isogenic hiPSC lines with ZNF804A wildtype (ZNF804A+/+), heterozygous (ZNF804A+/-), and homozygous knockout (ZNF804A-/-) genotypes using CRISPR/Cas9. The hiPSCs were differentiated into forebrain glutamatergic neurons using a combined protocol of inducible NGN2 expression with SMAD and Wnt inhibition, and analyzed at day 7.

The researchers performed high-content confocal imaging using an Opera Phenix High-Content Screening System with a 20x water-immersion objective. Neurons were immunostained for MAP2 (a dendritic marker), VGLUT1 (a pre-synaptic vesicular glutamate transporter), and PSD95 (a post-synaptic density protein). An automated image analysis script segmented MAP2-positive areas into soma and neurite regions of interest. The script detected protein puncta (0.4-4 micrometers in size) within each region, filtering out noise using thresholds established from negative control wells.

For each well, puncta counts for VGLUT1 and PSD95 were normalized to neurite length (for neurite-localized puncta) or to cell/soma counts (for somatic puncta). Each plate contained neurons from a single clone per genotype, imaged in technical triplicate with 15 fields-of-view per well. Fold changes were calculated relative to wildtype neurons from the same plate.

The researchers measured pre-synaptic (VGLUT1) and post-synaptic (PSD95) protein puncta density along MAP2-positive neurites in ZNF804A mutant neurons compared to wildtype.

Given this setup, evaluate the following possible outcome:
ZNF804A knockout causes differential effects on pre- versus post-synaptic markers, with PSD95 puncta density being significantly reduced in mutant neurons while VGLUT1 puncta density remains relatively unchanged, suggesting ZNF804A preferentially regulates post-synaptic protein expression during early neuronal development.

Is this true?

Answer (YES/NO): NO